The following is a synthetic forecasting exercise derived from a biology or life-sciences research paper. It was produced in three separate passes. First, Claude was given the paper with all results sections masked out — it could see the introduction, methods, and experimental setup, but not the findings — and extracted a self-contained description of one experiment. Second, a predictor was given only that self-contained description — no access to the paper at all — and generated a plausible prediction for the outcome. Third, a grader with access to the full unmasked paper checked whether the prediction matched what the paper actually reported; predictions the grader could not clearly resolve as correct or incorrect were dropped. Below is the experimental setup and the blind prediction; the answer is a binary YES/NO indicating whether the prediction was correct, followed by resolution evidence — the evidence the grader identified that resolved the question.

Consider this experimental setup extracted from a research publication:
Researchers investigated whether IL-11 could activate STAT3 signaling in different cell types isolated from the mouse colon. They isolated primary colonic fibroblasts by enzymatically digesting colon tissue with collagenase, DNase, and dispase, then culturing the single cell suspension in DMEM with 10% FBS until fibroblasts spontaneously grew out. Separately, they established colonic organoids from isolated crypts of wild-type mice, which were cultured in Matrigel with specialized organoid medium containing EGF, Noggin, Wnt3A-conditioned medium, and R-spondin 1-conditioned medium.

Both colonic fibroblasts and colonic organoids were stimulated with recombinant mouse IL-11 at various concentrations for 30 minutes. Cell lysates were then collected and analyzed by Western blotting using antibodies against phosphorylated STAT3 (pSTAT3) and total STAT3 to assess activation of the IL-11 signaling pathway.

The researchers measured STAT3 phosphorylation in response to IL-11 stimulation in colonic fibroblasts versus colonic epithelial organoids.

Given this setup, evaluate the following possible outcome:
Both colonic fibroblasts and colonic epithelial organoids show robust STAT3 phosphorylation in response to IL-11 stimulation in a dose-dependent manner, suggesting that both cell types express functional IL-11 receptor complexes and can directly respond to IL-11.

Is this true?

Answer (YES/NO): NO